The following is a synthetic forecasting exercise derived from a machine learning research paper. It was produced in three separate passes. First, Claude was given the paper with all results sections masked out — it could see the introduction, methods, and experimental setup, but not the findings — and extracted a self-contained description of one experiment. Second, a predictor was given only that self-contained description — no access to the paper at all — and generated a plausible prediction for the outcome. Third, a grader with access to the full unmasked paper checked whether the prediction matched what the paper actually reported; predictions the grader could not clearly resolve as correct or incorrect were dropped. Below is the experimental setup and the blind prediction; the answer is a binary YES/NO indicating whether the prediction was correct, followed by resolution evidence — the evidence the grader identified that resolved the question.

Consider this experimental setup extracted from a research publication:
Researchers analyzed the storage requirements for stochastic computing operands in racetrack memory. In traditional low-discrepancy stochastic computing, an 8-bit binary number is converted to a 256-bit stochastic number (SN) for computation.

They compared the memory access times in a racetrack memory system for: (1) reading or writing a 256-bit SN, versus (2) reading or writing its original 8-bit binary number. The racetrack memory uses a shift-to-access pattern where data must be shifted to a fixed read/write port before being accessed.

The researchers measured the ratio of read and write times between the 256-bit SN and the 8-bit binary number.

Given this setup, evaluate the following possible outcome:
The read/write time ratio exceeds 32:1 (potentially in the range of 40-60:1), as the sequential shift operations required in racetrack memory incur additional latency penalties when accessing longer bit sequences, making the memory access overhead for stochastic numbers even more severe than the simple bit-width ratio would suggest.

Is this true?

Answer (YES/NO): NO